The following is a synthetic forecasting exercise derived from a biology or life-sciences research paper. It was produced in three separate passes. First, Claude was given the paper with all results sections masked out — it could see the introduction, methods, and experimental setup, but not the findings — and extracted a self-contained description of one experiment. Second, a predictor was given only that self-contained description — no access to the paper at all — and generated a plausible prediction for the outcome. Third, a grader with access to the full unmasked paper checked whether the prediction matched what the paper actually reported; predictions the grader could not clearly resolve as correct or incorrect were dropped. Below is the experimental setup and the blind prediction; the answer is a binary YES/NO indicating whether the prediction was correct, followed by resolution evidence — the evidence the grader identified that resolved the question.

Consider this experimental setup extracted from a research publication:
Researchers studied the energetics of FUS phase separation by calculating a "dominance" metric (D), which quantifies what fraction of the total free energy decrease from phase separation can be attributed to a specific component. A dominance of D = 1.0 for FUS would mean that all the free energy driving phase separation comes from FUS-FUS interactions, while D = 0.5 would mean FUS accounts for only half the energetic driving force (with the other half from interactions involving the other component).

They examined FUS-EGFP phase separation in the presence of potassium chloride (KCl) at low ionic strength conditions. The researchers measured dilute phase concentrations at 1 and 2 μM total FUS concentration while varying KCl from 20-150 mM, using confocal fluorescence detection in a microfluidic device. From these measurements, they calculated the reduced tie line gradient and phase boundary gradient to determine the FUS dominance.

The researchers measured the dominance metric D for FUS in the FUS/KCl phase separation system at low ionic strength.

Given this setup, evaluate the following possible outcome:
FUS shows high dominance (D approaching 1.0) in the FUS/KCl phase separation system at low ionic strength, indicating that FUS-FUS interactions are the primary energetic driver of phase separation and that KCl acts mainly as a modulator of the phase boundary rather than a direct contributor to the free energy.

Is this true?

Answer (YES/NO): NO